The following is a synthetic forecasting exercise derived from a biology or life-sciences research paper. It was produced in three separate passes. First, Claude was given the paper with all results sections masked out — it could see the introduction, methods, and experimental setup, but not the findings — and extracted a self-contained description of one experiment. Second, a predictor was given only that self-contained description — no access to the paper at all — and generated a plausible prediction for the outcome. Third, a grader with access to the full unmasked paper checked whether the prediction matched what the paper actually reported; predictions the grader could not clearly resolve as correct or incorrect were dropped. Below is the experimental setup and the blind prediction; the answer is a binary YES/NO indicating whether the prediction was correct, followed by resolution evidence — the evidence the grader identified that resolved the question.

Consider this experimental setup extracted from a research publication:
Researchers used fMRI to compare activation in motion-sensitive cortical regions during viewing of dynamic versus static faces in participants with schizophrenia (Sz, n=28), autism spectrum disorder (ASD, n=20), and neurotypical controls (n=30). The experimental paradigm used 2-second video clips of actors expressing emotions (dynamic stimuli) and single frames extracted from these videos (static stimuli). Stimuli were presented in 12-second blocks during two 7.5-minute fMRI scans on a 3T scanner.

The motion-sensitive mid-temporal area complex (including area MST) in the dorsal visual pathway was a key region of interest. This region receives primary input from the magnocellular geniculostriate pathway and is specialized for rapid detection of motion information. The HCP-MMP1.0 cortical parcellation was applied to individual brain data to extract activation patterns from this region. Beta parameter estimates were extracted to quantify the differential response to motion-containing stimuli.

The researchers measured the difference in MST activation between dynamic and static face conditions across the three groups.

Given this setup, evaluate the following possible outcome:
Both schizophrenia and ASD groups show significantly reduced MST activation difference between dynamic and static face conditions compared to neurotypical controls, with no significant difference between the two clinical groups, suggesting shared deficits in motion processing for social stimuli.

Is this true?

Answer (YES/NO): NO